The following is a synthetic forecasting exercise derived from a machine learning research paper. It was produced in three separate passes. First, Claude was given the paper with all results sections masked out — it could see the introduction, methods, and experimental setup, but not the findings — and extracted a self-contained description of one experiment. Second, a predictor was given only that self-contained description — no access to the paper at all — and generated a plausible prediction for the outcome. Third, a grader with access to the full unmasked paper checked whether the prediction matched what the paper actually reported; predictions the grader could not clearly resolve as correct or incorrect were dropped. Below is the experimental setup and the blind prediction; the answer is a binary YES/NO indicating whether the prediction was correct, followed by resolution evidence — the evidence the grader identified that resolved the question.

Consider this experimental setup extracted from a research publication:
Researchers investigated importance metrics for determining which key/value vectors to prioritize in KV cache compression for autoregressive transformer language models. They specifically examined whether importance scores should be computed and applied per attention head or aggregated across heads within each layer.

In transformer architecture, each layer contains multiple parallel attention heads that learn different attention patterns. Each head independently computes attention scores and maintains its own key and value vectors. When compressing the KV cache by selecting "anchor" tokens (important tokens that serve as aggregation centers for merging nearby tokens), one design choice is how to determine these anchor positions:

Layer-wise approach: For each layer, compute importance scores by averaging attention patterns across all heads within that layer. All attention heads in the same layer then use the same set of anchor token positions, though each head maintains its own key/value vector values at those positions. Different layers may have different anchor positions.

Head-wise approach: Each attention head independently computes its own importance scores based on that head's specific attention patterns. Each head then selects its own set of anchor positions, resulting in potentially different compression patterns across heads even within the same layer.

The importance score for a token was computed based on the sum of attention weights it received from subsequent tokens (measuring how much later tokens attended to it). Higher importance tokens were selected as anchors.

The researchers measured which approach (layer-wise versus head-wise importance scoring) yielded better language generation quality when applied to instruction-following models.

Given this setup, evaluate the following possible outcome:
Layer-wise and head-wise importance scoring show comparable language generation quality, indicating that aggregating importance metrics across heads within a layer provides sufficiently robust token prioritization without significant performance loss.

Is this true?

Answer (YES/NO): NO